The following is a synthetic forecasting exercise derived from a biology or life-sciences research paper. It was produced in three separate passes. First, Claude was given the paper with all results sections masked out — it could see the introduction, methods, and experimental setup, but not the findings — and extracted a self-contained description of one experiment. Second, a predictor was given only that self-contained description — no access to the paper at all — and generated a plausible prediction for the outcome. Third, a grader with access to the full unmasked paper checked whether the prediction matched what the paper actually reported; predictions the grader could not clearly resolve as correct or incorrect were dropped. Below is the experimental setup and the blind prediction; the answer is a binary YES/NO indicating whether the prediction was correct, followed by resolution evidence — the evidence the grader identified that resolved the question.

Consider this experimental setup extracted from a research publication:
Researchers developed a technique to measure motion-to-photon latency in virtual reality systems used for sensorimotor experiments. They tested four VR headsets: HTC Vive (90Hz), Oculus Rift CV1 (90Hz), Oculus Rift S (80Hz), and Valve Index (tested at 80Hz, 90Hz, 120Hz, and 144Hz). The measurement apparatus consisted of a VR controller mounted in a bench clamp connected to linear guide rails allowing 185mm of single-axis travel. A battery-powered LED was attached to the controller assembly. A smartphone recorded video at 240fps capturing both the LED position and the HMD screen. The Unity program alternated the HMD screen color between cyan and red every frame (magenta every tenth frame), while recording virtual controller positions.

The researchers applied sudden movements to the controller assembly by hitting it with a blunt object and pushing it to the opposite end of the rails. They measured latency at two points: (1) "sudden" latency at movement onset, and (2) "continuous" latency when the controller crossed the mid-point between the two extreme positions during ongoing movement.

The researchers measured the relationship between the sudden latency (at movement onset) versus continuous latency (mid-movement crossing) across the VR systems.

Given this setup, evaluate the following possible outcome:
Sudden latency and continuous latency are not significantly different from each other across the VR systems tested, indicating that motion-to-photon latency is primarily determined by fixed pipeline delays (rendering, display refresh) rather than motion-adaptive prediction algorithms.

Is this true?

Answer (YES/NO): NO